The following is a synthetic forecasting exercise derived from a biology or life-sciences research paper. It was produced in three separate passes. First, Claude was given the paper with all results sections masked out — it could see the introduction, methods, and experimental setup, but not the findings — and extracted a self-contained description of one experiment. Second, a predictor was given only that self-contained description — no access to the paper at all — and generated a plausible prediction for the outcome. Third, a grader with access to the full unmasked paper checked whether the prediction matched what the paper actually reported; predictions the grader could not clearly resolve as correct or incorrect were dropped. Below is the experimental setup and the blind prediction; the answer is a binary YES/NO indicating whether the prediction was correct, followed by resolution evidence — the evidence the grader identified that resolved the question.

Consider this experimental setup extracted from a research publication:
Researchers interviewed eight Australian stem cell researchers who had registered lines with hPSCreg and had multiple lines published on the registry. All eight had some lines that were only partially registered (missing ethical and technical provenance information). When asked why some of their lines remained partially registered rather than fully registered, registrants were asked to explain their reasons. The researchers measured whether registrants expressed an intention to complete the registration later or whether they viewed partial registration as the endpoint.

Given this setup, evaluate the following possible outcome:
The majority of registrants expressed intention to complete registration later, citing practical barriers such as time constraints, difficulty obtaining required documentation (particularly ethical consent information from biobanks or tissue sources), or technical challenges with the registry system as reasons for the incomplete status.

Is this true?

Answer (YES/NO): NO